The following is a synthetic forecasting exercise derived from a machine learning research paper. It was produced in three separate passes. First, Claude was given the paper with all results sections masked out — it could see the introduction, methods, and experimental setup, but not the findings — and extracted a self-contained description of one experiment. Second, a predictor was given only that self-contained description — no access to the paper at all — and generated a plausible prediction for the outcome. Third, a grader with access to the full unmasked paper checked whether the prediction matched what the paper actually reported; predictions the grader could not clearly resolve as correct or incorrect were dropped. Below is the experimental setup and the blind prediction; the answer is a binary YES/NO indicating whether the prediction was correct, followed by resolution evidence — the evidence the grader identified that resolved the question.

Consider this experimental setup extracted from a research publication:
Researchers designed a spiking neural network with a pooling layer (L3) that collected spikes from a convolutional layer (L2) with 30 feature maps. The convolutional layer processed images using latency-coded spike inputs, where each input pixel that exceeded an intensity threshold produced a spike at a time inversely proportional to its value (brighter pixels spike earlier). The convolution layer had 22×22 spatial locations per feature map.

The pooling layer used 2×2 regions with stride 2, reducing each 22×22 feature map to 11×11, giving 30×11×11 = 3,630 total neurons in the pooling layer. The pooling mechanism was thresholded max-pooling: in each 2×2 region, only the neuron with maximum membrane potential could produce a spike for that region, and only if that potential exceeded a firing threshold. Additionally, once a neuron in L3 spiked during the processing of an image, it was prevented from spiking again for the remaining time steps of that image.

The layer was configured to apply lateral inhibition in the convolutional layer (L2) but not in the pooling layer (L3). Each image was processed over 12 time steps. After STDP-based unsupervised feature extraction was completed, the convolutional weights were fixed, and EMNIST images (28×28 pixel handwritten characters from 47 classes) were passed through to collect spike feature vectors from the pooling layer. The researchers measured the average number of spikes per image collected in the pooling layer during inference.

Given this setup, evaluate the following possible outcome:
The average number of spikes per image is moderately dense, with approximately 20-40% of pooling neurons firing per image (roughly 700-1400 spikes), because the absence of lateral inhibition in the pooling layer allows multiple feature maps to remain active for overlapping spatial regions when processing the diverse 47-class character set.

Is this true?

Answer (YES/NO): NO